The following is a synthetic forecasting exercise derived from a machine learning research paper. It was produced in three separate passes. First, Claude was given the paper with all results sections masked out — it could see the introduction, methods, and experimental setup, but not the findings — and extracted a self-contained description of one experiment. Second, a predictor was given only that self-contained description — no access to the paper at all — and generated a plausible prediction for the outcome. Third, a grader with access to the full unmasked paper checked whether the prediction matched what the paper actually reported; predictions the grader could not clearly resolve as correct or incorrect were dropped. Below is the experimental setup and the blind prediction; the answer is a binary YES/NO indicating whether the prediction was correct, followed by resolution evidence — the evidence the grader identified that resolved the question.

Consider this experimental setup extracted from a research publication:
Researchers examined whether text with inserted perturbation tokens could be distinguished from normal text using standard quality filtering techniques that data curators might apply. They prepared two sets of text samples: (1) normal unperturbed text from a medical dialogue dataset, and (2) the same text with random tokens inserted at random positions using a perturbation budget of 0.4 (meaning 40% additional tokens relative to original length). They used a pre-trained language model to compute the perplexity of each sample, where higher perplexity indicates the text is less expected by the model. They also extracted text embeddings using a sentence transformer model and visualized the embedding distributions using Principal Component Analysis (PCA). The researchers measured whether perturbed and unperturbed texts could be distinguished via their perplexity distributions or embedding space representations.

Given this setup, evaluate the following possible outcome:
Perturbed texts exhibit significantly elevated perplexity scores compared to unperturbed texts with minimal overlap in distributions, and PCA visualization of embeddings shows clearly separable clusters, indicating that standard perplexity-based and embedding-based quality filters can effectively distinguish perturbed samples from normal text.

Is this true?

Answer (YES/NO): NO